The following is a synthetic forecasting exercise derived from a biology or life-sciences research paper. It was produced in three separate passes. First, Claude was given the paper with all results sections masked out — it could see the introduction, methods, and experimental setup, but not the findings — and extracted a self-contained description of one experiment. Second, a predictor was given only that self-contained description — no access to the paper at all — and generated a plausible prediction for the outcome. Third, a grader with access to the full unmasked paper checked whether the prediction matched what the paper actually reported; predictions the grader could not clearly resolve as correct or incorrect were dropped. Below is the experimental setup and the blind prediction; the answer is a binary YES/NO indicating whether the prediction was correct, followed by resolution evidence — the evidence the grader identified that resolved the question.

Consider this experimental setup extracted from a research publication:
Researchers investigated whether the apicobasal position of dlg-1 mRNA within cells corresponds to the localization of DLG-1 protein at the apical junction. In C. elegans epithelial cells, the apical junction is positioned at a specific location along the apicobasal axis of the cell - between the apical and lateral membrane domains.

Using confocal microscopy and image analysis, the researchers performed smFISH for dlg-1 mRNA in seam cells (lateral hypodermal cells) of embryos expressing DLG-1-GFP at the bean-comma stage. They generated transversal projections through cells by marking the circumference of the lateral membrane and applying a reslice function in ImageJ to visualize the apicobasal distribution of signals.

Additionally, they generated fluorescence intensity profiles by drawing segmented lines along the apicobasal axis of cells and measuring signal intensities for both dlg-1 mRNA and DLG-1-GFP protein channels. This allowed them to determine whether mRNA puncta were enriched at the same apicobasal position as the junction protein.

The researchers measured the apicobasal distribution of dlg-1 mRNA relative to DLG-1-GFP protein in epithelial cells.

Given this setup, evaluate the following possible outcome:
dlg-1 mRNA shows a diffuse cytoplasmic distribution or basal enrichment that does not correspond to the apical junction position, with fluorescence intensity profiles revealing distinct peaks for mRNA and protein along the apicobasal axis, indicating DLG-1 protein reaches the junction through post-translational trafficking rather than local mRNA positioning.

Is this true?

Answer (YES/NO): NO